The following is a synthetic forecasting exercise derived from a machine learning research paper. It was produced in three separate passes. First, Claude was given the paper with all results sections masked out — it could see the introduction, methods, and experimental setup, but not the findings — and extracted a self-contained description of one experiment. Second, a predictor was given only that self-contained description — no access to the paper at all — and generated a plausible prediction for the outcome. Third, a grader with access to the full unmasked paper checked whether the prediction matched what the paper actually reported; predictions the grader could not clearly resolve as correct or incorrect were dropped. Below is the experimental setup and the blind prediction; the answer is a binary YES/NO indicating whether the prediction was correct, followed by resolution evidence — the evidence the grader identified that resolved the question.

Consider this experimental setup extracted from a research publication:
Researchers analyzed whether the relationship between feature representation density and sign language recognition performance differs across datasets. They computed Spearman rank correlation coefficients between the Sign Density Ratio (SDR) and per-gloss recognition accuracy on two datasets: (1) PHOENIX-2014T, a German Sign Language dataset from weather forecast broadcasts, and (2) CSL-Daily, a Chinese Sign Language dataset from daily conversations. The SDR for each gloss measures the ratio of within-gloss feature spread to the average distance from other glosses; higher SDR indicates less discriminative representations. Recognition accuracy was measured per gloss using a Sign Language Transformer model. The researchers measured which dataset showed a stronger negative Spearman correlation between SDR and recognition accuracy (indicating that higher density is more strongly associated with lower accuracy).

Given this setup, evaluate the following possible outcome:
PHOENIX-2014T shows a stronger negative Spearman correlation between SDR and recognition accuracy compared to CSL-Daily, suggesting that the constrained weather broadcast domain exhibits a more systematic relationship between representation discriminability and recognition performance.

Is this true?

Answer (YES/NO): YES